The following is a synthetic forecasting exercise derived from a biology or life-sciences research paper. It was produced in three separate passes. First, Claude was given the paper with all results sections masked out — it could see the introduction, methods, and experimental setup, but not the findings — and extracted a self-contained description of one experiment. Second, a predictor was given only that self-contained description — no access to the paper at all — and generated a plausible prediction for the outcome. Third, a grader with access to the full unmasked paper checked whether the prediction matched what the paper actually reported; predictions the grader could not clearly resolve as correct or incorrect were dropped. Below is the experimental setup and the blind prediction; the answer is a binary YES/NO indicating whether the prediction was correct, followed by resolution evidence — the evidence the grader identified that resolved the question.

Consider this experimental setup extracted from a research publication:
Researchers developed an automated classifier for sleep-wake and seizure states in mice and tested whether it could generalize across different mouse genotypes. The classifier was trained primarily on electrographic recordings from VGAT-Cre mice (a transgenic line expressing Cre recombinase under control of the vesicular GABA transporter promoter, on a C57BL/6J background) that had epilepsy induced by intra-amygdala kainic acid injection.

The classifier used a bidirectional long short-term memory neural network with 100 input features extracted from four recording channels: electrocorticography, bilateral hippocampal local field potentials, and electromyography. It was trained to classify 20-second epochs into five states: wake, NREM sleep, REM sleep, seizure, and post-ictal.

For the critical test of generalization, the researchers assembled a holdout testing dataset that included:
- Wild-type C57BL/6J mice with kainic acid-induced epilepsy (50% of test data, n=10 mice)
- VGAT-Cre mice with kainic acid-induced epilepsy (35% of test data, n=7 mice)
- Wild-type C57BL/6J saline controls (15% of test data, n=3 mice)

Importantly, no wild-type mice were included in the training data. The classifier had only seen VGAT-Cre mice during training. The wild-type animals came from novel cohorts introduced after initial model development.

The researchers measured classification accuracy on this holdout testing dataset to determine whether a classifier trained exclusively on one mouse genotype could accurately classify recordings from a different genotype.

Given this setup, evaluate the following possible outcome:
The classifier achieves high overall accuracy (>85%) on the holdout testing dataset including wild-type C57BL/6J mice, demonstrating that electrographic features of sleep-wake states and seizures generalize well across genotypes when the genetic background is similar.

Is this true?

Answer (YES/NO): YES